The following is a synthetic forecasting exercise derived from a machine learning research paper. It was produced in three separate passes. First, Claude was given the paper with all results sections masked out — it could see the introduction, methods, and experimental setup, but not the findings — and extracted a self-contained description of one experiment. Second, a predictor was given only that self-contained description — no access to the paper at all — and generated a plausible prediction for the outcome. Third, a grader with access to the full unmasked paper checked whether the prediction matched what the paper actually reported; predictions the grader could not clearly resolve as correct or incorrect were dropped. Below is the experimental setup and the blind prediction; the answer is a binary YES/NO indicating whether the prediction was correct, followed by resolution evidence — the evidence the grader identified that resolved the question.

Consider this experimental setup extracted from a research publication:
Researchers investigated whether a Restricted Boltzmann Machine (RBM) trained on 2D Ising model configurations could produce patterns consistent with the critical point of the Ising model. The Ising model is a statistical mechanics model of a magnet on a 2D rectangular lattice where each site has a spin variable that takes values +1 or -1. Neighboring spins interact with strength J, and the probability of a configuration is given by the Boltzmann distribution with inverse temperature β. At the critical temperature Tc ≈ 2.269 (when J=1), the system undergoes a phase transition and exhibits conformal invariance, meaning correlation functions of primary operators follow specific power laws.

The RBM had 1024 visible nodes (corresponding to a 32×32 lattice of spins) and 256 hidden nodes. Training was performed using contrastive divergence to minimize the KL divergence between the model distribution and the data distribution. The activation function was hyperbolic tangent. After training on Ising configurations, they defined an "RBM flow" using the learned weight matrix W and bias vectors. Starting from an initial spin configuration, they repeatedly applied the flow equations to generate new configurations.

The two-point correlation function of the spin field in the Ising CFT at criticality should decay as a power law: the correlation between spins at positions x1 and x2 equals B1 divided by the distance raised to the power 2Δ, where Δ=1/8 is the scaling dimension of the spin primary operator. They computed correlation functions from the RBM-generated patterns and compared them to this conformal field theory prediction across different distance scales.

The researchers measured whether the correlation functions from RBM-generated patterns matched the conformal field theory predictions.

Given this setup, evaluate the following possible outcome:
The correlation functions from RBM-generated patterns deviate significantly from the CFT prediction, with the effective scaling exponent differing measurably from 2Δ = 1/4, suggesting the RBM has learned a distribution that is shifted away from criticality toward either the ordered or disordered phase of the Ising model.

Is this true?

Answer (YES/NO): NO